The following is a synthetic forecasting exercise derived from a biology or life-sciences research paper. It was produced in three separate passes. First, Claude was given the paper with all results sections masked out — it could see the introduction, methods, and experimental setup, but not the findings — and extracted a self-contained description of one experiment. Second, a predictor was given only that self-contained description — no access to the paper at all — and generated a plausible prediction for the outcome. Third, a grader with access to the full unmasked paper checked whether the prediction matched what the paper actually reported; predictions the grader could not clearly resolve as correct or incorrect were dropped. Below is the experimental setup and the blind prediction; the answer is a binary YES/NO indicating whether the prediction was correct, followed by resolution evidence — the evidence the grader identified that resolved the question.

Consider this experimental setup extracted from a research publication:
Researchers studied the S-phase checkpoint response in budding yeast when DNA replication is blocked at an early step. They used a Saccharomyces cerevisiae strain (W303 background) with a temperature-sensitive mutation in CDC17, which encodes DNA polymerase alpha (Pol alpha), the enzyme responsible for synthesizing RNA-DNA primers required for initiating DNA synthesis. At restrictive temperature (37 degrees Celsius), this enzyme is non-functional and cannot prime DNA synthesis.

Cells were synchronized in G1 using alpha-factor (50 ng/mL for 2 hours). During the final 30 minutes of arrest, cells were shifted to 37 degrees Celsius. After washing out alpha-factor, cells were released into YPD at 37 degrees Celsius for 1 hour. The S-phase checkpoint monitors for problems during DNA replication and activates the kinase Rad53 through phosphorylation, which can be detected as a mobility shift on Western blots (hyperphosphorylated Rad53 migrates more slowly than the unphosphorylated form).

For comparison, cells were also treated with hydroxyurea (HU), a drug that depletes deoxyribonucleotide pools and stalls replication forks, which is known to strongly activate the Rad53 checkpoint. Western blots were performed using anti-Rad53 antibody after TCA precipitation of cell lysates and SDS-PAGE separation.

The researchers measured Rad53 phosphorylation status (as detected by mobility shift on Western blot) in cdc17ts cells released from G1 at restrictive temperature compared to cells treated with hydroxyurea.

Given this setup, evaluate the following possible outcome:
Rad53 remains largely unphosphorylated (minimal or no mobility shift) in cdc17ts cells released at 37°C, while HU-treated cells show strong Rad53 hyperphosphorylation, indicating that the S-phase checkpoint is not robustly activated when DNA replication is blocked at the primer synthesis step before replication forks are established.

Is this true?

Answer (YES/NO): NO